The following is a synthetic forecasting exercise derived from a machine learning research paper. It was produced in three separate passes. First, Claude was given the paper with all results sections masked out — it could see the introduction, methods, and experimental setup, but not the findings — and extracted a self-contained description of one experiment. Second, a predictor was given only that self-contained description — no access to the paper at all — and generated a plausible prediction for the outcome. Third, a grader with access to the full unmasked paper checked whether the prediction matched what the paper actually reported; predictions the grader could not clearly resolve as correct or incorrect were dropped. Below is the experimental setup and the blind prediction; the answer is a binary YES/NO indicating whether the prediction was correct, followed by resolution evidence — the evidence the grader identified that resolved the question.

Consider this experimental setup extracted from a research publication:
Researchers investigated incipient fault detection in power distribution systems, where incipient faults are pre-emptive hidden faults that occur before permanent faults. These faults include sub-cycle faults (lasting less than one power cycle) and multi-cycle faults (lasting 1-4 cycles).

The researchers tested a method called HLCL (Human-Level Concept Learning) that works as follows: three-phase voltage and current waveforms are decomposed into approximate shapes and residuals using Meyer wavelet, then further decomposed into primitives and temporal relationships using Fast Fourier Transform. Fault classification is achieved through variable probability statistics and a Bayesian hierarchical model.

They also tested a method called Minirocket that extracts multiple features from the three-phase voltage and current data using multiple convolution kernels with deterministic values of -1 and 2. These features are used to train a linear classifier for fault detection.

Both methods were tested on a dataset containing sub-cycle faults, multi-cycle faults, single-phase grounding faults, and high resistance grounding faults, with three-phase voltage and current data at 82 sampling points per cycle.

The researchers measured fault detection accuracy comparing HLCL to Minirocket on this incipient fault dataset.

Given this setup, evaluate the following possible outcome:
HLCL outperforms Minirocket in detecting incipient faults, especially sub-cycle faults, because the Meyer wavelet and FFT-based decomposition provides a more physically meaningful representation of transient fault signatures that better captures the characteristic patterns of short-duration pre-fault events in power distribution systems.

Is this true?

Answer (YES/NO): NO